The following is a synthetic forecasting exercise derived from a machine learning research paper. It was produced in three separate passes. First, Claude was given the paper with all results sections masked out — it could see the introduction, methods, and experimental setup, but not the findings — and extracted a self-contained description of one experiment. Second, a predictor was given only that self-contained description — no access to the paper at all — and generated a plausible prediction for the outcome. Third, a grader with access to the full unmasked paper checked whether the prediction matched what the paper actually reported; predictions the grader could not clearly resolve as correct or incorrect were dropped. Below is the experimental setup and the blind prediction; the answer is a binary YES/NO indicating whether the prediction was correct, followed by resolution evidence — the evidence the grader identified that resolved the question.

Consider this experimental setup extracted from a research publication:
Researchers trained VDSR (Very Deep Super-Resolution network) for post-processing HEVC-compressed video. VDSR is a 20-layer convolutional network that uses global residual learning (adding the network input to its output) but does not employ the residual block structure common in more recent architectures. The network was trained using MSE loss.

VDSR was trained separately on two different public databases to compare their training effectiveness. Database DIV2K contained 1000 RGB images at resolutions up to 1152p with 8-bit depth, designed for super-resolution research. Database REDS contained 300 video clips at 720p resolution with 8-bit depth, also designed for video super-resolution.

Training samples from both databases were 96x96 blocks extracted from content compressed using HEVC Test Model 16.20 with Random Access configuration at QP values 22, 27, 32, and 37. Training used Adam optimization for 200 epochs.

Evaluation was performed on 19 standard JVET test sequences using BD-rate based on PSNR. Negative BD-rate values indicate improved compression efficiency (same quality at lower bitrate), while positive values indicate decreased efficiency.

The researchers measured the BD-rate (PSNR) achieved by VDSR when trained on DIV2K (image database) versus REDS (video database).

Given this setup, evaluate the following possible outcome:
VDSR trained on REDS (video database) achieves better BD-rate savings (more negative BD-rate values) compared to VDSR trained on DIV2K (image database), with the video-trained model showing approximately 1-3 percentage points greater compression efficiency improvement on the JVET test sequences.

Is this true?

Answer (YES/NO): NO